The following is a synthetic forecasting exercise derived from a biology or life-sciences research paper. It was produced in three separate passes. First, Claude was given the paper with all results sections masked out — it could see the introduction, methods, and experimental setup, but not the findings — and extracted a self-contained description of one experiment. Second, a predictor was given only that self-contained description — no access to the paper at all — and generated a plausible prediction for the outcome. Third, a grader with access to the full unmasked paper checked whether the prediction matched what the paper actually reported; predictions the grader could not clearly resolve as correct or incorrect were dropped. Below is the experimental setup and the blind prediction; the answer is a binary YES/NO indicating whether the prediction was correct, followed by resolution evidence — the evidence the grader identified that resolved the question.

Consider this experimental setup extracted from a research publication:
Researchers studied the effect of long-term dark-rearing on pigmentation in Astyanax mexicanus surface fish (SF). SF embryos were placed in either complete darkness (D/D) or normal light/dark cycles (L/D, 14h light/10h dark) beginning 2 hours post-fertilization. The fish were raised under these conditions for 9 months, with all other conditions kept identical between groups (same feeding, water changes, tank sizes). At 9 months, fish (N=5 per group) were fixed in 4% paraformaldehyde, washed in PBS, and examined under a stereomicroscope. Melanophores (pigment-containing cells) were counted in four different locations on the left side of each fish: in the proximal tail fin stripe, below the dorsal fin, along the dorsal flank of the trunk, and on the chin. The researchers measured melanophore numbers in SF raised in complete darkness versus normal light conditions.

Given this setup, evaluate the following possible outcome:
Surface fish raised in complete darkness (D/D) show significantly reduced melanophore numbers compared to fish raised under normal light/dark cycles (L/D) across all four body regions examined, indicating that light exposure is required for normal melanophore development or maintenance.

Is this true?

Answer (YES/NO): NO